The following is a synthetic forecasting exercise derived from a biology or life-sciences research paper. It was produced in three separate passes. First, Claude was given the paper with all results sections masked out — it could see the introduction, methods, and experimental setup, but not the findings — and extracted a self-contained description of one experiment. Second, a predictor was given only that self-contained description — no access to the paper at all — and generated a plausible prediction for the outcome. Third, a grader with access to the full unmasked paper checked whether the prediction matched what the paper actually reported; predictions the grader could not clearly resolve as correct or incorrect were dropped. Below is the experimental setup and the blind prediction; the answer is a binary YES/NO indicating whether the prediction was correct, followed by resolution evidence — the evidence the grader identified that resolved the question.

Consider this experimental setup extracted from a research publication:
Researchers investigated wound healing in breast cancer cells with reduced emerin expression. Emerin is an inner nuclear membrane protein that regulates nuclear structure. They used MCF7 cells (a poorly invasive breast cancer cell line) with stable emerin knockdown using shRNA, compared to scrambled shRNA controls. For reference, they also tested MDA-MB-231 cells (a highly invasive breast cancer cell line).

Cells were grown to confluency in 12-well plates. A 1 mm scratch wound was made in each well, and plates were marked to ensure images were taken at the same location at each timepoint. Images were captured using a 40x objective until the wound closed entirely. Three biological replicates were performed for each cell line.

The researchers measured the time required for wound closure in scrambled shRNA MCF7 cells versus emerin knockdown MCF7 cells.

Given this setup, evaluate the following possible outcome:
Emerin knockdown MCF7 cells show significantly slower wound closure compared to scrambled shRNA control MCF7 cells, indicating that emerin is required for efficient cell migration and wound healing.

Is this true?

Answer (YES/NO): NO